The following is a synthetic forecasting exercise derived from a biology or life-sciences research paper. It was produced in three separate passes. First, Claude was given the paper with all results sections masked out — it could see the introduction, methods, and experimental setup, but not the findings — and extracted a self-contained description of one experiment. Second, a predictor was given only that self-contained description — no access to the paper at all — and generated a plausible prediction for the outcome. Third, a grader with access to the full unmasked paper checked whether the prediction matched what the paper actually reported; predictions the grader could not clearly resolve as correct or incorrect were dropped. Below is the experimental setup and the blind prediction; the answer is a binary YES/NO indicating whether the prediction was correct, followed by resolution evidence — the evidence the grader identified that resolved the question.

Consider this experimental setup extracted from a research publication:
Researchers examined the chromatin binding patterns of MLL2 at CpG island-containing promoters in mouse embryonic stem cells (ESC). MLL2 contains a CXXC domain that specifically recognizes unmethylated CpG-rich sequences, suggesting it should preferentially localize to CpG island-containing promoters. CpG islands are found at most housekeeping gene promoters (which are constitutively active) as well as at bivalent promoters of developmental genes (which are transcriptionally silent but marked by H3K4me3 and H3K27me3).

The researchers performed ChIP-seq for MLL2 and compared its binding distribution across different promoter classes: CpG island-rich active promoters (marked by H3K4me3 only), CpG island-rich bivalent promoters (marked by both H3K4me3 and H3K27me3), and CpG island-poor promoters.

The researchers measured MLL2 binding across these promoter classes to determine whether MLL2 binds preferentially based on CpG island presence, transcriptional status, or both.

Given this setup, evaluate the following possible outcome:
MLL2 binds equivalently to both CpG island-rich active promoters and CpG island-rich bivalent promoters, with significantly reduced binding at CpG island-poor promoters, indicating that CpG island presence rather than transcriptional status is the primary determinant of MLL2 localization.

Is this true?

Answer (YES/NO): YES